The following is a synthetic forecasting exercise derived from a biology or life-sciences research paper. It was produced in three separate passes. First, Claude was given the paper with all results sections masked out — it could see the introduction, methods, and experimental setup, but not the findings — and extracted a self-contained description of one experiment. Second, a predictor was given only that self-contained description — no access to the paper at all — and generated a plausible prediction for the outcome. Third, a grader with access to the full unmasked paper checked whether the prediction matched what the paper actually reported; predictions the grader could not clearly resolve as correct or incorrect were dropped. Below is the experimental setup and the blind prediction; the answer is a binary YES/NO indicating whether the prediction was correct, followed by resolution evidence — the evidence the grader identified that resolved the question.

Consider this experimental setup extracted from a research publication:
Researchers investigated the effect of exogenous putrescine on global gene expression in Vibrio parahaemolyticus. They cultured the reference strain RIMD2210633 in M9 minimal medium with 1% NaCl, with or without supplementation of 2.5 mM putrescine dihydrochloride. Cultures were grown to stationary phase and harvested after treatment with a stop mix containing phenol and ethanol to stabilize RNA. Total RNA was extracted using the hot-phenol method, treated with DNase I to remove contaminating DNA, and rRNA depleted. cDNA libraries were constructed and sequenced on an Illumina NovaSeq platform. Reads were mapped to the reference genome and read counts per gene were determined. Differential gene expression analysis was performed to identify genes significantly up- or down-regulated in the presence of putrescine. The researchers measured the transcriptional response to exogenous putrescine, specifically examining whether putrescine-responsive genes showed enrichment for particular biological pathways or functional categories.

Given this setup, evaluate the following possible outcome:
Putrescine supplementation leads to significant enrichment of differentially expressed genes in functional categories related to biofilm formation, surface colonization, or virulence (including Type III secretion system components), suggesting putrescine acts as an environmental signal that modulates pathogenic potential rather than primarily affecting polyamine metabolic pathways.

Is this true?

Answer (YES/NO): NO